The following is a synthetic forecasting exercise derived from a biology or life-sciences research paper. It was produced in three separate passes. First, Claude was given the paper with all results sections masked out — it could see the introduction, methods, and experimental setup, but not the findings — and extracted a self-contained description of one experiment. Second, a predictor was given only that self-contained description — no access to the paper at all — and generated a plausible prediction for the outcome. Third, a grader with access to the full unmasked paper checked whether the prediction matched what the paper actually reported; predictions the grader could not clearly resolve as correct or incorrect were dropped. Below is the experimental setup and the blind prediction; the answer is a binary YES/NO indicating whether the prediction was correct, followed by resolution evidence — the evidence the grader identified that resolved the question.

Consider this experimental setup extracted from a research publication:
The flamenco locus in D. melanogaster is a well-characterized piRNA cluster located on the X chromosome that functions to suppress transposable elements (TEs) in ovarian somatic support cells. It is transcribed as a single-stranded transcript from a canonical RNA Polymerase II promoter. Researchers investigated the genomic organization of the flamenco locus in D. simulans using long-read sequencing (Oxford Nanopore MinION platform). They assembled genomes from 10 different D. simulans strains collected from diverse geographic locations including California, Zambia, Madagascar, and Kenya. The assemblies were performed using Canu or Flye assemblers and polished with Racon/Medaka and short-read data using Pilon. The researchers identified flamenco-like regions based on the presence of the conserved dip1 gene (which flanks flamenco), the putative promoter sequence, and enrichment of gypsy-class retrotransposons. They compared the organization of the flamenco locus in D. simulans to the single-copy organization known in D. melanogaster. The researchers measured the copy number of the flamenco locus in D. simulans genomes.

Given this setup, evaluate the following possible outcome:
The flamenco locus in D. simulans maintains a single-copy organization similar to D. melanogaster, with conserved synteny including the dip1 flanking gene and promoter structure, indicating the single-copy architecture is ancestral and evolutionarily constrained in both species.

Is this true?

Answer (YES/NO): NO